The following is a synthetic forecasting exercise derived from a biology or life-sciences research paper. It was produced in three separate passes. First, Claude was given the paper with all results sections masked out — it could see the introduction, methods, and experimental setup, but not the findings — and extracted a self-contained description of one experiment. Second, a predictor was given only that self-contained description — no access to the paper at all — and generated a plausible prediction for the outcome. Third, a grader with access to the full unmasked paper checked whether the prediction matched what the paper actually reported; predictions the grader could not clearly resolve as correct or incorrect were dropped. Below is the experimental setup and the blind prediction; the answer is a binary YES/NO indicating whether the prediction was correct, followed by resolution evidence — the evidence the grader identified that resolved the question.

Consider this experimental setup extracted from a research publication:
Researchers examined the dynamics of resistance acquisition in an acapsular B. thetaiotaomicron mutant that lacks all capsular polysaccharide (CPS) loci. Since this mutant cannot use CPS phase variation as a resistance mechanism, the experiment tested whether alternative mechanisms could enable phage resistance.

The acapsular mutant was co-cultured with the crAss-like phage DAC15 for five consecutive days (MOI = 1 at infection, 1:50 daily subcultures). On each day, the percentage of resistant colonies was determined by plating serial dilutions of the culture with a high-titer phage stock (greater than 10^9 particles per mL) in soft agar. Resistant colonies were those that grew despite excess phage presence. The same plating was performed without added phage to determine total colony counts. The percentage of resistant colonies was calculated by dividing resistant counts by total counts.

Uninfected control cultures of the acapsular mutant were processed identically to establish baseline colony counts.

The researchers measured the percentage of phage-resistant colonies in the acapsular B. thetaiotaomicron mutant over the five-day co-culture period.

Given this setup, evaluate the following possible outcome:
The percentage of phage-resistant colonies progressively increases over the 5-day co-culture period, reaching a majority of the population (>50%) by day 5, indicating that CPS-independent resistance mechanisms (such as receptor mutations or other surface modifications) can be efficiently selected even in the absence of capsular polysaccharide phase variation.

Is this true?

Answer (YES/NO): YES